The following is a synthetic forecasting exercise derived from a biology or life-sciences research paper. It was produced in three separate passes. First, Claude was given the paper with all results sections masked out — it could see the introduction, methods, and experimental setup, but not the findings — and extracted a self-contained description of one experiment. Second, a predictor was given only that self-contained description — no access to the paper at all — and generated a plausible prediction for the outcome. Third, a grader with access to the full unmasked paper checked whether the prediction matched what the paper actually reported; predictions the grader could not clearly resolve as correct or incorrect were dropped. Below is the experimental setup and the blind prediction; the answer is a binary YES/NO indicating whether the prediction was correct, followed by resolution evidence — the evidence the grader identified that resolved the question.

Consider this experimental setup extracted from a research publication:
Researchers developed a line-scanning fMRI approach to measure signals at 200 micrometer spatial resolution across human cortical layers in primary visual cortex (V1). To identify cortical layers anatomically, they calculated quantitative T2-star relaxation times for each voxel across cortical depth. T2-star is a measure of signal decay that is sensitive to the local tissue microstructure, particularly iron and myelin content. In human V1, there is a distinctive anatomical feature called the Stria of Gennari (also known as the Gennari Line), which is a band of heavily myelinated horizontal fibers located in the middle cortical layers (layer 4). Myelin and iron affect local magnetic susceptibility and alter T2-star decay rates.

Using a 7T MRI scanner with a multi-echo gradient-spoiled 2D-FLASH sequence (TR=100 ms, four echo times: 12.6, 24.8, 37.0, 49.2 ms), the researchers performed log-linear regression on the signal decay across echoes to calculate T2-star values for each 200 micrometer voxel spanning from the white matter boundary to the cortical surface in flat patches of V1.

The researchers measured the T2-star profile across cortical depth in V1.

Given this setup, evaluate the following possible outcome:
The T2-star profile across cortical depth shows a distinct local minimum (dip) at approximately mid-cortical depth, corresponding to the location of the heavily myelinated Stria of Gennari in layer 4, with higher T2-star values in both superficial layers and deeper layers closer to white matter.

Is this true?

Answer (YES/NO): YES